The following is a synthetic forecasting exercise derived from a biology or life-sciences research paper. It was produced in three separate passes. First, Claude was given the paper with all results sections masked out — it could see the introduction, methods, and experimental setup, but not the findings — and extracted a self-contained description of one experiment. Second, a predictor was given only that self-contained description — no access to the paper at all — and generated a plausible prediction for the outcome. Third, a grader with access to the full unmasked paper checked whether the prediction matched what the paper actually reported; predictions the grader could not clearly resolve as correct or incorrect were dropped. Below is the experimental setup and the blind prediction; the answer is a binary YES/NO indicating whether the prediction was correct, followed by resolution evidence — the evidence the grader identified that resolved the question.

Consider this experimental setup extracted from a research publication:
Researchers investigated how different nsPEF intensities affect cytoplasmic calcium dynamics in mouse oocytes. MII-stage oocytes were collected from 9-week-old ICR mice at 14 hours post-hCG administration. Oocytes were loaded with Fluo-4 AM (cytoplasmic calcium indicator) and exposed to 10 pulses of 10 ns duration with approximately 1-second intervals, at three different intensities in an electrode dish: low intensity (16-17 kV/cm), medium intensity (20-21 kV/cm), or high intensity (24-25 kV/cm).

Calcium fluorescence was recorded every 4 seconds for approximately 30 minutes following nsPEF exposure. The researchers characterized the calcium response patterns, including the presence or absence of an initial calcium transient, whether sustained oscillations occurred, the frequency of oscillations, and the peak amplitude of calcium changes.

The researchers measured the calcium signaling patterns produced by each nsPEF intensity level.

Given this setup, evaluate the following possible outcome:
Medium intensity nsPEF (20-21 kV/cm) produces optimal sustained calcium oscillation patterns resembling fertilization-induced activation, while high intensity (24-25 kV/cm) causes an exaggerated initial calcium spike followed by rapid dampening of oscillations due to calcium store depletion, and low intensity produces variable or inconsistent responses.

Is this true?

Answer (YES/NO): NO